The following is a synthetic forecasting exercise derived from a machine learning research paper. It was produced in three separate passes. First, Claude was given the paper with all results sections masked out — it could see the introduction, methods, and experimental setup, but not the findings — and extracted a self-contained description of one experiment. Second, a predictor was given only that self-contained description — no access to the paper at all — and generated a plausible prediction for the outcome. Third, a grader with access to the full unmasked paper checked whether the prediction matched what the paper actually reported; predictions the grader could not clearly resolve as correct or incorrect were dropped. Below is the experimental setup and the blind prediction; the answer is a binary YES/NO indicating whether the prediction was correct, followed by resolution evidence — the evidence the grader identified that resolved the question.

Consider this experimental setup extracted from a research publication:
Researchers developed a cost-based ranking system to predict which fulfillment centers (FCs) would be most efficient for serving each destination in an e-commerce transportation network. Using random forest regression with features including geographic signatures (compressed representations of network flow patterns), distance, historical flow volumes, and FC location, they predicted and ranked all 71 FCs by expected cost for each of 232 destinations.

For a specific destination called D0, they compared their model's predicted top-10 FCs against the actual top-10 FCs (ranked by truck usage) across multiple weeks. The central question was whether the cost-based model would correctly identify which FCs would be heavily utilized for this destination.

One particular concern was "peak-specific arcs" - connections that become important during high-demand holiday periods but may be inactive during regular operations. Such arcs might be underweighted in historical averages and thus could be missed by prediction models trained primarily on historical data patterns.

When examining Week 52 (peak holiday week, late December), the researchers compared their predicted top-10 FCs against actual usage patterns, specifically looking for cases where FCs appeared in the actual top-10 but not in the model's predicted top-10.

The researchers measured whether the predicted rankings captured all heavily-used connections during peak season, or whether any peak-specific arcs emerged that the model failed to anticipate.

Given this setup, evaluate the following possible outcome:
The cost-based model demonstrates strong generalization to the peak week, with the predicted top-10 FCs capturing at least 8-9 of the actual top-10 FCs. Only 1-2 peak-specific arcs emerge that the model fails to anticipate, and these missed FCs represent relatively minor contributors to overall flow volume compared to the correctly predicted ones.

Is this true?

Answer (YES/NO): NO